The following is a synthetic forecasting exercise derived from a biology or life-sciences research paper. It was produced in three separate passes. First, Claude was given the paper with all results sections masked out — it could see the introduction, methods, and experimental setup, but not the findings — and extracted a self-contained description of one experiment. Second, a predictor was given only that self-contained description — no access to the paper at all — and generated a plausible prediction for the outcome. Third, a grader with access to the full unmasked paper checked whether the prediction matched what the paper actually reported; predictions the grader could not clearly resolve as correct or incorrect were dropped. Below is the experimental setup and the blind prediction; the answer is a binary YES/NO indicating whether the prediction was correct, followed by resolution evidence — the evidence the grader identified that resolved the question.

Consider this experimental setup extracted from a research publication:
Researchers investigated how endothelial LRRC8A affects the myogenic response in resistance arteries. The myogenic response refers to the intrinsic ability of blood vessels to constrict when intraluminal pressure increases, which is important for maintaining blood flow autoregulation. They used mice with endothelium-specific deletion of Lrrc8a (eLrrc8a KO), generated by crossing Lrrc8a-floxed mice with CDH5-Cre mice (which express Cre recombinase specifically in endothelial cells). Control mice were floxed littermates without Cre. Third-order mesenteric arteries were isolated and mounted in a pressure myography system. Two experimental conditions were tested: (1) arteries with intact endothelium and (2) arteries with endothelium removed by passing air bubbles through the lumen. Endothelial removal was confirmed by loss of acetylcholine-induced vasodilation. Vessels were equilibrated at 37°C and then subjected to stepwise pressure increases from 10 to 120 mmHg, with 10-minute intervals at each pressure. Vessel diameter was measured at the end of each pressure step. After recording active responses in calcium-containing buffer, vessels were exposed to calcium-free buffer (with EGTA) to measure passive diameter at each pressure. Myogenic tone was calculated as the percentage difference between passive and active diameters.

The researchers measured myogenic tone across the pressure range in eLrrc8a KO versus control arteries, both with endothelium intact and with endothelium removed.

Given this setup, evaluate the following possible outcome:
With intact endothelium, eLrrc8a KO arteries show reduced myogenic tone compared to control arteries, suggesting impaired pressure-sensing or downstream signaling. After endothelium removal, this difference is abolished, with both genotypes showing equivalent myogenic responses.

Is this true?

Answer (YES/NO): NO